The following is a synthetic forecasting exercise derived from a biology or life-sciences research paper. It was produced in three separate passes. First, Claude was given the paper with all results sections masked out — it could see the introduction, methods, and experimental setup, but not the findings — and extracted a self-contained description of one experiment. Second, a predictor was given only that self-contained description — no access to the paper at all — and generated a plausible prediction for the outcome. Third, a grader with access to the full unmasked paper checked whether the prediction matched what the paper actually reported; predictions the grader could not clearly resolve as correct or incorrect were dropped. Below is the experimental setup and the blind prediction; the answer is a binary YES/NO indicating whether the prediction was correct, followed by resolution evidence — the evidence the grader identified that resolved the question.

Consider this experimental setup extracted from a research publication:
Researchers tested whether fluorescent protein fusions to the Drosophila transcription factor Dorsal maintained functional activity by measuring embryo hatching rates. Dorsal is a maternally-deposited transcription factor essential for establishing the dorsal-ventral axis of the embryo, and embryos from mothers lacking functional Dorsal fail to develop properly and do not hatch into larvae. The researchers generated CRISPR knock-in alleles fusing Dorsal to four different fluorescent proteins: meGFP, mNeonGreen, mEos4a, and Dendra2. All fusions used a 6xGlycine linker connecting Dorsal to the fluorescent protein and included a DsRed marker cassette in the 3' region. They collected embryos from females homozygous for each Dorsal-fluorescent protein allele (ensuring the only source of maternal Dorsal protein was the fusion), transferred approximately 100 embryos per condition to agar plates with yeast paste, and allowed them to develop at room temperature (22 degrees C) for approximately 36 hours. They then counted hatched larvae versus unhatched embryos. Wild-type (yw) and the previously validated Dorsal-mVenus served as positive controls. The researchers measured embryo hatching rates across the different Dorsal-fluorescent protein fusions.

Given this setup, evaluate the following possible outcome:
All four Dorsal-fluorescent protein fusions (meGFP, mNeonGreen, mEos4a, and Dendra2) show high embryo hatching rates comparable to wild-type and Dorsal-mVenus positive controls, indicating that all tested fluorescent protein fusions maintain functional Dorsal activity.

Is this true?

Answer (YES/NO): NO